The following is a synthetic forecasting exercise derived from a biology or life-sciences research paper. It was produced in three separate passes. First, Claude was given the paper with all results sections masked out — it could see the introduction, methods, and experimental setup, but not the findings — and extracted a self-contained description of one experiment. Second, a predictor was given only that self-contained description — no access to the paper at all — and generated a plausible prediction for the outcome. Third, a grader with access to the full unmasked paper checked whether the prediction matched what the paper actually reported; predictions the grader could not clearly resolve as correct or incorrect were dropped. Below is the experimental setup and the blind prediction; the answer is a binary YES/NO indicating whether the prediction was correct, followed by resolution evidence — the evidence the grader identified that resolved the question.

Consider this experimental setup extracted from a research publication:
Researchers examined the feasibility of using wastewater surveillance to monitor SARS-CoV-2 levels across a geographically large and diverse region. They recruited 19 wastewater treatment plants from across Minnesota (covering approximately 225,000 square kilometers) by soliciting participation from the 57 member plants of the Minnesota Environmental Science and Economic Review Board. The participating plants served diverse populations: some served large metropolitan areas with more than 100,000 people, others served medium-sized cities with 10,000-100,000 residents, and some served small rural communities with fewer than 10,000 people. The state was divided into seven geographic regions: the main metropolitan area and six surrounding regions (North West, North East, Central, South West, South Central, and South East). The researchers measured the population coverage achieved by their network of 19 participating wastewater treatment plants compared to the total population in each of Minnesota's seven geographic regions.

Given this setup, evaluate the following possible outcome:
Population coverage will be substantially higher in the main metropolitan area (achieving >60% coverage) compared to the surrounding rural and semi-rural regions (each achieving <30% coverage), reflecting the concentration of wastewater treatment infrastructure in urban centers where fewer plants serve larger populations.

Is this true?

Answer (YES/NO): NO